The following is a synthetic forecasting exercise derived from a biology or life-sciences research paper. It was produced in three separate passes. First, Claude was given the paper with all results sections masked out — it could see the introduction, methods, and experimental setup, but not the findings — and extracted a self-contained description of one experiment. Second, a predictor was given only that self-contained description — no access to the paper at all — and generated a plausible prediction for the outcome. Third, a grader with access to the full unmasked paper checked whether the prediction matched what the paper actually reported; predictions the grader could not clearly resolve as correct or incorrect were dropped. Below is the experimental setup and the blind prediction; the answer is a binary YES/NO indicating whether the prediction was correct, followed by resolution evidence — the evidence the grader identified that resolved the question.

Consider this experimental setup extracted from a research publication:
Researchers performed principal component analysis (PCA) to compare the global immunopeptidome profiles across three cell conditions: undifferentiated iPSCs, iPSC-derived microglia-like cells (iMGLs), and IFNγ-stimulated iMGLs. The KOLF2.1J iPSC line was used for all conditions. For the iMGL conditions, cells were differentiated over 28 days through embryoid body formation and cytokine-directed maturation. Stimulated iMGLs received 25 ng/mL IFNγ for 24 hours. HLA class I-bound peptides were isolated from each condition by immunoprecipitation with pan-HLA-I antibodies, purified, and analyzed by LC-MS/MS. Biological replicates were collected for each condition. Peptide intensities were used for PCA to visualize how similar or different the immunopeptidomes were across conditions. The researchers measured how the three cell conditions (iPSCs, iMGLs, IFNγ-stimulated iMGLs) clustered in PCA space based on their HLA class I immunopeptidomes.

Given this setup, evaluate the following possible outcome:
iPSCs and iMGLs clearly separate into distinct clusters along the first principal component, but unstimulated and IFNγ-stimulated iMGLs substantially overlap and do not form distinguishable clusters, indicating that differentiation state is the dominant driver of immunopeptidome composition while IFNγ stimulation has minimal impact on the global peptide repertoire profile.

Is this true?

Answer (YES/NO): NO